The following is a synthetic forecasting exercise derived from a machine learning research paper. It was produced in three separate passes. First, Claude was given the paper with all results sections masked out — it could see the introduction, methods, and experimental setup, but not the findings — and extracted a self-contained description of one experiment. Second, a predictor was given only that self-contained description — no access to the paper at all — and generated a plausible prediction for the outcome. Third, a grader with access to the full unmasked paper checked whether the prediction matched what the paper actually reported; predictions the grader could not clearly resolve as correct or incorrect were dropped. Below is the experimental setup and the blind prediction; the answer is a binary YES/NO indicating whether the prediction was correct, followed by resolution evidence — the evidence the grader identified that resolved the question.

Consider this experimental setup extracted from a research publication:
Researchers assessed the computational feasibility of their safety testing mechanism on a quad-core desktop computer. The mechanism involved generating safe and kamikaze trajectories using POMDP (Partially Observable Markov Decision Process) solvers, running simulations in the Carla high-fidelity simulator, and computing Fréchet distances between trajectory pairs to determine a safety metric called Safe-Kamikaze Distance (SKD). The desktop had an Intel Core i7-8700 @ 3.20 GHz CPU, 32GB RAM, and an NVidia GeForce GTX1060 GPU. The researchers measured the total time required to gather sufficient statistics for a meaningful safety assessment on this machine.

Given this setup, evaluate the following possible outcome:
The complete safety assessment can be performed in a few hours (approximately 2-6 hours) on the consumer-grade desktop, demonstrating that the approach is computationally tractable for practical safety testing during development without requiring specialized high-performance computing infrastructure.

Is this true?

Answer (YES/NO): NO